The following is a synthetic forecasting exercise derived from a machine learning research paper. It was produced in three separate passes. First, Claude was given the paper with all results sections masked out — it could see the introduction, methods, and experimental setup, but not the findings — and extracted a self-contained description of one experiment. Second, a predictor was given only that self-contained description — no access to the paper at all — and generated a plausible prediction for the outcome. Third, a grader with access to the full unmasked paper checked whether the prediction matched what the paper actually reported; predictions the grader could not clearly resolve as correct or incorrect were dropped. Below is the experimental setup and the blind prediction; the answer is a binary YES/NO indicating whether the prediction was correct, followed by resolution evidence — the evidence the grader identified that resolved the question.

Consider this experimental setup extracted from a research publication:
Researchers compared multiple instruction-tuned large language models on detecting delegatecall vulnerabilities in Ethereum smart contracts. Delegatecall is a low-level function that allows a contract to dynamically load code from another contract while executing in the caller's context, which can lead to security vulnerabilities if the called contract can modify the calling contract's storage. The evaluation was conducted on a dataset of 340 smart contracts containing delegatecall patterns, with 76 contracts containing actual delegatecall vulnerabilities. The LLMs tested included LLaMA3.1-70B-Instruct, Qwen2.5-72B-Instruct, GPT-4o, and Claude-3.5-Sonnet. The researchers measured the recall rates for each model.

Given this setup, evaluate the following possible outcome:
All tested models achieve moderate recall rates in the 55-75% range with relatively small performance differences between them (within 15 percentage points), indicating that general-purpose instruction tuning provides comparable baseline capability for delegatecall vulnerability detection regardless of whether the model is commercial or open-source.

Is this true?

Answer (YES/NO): NO